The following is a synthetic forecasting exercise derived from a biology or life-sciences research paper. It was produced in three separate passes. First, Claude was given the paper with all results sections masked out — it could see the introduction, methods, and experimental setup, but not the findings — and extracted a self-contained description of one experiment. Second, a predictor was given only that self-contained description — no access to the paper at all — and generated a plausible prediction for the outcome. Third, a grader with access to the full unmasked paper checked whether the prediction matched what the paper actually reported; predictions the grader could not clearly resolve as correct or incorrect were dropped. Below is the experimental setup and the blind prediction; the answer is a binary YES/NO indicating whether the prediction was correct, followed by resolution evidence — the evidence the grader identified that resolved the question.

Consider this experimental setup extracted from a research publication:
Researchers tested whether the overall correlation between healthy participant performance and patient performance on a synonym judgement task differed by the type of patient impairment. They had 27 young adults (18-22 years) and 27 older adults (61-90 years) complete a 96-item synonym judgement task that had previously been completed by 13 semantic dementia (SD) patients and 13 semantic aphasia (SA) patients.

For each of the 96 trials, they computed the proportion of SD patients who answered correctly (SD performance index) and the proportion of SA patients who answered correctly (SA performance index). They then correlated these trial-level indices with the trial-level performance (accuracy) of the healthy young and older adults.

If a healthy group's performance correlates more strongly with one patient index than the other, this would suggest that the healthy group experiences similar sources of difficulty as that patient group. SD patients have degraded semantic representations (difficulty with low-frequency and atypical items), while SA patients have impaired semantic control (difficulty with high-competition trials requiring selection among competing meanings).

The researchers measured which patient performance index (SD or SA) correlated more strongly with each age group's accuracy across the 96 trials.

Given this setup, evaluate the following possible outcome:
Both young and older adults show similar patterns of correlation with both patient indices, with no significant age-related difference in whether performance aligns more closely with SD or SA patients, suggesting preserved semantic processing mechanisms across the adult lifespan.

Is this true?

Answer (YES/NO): NO